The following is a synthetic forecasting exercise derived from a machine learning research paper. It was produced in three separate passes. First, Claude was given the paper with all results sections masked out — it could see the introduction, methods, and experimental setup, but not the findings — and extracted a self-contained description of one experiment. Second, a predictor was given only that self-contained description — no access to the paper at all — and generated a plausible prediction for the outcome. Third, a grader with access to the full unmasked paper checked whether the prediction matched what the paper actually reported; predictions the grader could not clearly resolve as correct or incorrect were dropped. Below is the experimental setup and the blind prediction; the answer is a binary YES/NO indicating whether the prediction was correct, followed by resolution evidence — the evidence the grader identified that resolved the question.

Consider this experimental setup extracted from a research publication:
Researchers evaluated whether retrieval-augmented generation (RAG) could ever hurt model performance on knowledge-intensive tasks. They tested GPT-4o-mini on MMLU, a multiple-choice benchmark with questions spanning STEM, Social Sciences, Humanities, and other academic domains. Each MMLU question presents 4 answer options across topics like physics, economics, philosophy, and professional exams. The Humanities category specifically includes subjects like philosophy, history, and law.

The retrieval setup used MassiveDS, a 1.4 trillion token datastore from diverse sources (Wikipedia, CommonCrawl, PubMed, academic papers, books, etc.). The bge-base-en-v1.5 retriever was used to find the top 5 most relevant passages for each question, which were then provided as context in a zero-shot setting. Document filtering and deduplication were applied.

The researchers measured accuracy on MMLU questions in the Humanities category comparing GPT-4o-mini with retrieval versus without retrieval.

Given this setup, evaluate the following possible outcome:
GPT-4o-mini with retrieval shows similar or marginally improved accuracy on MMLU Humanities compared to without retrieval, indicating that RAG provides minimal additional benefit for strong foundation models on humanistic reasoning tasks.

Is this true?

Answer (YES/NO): NO